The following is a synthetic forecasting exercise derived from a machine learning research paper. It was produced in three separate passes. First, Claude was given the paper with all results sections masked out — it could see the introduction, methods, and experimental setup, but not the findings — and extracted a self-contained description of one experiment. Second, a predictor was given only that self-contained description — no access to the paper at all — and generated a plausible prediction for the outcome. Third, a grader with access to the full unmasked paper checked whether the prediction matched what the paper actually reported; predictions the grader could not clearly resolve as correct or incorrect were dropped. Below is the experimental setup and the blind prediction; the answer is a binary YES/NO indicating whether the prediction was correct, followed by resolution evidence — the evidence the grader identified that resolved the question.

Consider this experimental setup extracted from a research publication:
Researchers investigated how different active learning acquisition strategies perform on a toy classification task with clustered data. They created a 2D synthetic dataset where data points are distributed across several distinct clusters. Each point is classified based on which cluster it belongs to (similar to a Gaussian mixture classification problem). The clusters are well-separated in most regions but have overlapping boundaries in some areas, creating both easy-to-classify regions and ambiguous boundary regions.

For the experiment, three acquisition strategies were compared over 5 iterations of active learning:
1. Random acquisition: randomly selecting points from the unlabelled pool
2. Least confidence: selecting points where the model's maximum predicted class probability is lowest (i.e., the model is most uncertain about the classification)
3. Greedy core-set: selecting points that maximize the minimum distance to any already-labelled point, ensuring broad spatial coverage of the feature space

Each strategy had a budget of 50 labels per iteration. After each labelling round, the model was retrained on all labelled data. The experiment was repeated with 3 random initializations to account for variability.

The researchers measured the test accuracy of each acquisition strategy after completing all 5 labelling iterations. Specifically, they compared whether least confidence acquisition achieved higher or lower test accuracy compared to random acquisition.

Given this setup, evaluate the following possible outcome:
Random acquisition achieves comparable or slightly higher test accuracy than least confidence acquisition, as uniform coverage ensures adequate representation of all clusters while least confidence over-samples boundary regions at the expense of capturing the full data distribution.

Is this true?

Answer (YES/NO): NO